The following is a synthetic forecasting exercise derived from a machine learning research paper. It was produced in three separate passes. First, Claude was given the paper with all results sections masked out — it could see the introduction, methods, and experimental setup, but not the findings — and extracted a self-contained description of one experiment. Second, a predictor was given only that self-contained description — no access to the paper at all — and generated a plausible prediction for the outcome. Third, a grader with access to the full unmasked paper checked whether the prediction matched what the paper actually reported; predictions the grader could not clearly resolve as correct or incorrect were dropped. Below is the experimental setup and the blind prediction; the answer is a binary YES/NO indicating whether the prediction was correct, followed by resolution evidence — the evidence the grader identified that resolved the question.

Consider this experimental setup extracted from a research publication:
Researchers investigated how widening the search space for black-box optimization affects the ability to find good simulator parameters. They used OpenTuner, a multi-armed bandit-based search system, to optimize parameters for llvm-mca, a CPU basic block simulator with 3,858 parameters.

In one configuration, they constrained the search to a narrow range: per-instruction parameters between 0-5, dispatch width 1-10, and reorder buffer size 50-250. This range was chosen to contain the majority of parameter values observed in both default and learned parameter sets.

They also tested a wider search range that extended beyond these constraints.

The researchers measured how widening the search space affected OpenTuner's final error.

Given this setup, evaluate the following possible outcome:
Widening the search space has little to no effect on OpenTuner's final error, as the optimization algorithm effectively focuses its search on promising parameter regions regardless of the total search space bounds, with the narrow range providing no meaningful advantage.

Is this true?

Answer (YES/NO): NO